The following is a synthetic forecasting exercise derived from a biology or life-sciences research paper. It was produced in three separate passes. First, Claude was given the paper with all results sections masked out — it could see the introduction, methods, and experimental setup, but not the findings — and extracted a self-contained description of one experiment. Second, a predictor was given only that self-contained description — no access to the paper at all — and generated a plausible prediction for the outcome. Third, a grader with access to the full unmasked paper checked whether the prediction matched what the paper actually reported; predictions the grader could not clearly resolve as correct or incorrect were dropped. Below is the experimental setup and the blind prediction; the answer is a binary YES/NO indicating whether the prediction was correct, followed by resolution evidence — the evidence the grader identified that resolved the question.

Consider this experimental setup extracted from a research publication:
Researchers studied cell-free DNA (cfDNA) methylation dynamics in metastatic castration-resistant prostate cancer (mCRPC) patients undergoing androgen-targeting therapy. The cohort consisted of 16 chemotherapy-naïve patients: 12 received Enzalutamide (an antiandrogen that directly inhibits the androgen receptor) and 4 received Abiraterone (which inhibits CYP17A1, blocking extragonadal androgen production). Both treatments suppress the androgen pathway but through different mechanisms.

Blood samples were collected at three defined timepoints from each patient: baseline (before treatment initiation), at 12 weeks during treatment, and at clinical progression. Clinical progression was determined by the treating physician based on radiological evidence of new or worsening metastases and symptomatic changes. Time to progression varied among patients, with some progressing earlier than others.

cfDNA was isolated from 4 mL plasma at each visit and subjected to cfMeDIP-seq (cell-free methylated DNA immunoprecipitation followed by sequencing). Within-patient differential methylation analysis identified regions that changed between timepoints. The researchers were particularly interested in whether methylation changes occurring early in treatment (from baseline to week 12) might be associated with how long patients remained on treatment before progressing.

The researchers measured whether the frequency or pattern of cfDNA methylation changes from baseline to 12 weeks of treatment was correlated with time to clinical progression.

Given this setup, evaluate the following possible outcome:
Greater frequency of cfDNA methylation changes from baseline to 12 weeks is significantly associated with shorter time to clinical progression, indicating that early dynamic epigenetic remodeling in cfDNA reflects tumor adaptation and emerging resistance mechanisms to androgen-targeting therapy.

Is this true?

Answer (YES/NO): NO